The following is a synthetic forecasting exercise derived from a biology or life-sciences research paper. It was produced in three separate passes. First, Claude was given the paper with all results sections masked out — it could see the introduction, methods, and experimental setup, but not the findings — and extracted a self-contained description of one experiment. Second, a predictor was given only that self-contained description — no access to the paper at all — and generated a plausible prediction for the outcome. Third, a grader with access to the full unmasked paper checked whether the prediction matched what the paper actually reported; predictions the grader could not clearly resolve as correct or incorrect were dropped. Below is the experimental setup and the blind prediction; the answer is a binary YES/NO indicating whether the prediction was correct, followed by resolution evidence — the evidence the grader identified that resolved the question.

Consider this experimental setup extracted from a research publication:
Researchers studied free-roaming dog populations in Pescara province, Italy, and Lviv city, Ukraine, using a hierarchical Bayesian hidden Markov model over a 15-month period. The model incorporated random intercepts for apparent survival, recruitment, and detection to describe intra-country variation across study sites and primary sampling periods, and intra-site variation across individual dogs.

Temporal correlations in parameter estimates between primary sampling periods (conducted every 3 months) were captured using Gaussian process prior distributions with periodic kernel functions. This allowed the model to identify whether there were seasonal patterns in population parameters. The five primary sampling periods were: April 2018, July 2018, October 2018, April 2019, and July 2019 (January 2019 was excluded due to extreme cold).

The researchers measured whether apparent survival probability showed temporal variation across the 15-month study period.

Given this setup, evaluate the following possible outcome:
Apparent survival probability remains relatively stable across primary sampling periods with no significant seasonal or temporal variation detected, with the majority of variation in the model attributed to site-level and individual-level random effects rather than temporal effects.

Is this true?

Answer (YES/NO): NO